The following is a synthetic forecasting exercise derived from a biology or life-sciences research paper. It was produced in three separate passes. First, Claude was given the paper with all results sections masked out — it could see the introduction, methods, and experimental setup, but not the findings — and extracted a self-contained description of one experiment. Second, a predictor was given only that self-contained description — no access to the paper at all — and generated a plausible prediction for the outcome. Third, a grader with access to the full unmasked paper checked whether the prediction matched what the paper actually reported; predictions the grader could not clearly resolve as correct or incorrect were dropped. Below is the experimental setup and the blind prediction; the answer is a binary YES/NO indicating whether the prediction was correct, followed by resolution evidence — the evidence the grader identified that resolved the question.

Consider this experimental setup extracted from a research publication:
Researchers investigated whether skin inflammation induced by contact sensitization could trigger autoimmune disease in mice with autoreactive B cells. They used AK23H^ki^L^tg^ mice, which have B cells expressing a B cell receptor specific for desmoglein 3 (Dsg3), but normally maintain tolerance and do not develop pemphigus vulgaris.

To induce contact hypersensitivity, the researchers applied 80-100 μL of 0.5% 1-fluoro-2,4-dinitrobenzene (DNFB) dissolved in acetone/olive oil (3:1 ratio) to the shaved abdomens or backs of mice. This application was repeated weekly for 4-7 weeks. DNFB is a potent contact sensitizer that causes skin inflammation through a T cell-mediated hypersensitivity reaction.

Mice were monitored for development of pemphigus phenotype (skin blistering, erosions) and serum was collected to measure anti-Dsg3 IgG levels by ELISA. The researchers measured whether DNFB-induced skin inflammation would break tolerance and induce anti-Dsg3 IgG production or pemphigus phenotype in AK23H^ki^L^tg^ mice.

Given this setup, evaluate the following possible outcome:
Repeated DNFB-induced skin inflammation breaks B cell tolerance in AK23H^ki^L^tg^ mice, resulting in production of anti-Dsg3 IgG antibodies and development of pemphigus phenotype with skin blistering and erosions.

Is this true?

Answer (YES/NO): YES